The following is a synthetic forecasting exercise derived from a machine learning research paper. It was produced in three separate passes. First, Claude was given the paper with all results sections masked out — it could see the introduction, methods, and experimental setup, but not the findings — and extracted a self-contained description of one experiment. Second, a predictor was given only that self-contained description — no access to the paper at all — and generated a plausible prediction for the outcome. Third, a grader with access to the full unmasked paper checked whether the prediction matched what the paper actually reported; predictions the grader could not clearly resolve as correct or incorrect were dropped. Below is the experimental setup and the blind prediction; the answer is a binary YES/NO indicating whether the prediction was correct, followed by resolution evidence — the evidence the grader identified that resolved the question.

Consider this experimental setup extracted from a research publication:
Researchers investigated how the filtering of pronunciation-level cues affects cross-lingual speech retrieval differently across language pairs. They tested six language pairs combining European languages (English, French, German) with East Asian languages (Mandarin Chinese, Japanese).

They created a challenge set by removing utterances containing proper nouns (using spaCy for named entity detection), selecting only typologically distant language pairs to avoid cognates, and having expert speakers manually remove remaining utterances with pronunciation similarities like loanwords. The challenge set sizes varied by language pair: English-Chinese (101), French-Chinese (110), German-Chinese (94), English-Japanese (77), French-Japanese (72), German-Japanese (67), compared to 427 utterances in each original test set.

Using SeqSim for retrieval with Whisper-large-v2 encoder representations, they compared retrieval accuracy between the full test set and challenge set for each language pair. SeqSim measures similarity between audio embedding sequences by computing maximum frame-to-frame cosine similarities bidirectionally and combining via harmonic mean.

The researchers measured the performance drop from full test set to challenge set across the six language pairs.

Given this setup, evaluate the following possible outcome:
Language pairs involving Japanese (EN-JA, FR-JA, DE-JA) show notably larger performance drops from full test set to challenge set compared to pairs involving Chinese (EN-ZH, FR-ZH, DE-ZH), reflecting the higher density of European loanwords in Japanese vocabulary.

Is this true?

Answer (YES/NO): YES